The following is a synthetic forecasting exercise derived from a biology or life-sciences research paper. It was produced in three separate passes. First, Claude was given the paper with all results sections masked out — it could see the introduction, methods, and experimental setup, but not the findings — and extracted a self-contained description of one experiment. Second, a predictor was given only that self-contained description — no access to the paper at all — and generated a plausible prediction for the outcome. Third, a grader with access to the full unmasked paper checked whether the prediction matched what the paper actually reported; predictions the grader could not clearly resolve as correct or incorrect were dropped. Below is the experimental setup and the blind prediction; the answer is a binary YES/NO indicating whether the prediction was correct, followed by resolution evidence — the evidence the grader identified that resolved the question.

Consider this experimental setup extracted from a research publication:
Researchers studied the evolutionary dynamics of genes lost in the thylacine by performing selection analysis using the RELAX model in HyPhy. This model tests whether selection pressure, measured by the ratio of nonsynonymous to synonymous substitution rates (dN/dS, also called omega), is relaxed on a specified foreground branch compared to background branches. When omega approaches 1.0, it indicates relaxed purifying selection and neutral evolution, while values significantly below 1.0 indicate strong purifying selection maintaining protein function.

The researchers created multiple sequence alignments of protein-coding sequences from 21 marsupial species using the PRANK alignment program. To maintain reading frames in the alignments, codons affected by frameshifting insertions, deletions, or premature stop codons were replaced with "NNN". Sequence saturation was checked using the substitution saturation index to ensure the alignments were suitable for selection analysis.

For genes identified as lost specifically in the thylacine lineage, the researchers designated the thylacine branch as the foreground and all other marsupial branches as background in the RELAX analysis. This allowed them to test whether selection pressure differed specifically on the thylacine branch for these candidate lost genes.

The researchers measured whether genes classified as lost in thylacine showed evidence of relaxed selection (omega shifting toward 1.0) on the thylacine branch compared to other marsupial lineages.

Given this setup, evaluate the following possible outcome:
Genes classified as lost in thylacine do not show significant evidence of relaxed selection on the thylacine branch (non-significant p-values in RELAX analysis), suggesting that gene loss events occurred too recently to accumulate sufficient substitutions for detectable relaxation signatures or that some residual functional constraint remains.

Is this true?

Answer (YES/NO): NO